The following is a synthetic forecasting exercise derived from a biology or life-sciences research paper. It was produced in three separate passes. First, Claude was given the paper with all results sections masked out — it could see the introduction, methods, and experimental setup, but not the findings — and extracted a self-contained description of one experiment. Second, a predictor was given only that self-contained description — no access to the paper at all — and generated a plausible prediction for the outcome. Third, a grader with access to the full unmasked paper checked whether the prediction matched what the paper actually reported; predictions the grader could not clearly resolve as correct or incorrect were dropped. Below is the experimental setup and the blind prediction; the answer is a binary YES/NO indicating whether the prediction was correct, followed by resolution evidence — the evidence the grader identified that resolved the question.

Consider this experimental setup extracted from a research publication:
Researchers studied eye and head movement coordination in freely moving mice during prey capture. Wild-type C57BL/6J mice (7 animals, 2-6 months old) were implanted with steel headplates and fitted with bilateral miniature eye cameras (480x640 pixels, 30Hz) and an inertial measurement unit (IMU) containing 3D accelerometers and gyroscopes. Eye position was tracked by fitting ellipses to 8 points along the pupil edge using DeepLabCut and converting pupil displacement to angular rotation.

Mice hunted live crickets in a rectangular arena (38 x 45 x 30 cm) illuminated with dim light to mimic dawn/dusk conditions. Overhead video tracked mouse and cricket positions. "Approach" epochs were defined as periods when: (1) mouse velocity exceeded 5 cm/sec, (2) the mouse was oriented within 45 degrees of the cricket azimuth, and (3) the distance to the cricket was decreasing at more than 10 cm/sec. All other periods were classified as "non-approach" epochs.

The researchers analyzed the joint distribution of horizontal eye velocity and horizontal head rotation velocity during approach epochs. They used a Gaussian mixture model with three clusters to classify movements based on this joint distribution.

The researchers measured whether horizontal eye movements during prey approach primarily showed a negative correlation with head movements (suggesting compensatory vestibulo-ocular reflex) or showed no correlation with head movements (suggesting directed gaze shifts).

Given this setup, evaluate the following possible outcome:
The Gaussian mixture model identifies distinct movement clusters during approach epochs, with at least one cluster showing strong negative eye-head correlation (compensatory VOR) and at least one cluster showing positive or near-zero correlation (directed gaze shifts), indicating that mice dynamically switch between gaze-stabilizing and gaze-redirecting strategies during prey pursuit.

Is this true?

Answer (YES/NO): NO